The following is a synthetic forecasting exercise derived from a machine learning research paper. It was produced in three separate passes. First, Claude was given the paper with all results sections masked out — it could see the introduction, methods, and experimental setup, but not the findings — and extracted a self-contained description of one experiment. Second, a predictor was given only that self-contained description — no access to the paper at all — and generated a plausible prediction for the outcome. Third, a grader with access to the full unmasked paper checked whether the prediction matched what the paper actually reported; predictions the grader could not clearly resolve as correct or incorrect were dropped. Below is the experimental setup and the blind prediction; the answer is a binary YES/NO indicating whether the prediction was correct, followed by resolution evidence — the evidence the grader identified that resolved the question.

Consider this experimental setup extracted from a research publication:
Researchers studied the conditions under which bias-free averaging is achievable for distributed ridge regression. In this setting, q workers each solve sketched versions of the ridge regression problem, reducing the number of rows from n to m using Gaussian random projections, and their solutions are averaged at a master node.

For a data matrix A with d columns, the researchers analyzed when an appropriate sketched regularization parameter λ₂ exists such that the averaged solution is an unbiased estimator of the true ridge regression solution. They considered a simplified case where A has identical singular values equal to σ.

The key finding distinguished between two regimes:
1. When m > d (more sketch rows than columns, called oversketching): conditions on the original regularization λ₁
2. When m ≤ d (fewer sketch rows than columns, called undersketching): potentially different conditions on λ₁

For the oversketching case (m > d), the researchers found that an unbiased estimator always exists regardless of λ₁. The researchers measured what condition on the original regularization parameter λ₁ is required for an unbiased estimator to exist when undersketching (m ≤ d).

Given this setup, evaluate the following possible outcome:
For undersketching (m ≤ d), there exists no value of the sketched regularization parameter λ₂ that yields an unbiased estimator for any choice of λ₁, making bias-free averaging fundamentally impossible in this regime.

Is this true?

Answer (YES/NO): NO